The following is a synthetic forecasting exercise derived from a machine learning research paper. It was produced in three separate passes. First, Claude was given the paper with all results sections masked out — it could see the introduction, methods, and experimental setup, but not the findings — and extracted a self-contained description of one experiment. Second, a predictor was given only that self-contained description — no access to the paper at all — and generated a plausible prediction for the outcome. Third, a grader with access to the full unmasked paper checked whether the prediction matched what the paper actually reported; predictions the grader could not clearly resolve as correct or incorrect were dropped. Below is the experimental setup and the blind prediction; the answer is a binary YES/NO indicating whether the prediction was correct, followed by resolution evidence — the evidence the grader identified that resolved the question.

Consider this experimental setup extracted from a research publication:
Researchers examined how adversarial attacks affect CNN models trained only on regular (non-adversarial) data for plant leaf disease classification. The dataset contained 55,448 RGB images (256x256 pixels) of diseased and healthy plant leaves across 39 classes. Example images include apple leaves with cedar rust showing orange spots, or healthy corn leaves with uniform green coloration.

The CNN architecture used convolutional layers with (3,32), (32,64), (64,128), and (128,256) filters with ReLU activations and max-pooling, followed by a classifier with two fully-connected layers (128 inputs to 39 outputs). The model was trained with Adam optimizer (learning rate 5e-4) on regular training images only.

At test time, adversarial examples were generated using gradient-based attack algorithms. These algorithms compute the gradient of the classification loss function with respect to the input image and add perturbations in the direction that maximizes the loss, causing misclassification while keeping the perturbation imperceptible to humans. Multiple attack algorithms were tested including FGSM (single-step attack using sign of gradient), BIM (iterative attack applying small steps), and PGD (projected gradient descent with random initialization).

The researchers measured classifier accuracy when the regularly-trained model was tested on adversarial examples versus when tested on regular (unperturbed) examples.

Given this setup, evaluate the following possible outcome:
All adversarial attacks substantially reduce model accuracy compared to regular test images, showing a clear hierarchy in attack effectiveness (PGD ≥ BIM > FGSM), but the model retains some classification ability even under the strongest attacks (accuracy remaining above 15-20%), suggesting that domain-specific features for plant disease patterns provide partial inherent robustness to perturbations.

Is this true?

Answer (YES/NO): NO